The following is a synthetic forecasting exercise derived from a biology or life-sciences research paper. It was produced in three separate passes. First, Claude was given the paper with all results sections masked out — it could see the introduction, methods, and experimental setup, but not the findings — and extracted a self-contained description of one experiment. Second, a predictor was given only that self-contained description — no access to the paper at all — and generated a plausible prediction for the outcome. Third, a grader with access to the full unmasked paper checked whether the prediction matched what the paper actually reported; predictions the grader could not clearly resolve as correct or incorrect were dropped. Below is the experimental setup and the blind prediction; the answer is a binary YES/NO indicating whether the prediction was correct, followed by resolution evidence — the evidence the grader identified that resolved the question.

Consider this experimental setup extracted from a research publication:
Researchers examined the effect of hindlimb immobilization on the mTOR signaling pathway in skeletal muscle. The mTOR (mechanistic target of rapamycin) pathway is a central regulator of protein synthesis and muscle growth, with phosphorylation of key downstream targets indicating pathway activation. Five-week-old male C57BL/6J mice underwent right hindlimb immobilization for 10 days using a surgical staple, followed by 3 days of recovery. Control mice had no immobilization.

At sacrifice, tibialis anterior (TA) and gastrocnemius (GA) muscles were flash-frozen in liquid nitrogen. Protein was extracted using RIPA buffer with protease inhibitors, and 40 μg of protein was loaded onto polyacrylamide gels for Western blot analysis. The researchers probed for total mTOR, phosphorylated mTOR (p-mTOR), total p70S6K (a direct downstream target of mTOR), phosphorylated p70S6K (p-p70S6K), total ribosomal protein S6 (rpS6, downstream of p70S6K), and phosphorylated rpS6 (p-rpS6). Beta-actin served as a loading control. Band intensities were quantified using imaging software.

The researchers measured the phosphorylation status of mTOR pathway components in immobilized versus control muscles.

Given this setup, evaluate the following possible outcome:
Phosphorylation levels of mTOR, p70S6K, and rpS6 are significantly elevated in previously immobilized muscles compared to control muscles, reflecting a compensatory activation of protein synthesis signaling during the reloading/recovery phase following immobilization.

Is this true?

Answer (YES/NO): NO